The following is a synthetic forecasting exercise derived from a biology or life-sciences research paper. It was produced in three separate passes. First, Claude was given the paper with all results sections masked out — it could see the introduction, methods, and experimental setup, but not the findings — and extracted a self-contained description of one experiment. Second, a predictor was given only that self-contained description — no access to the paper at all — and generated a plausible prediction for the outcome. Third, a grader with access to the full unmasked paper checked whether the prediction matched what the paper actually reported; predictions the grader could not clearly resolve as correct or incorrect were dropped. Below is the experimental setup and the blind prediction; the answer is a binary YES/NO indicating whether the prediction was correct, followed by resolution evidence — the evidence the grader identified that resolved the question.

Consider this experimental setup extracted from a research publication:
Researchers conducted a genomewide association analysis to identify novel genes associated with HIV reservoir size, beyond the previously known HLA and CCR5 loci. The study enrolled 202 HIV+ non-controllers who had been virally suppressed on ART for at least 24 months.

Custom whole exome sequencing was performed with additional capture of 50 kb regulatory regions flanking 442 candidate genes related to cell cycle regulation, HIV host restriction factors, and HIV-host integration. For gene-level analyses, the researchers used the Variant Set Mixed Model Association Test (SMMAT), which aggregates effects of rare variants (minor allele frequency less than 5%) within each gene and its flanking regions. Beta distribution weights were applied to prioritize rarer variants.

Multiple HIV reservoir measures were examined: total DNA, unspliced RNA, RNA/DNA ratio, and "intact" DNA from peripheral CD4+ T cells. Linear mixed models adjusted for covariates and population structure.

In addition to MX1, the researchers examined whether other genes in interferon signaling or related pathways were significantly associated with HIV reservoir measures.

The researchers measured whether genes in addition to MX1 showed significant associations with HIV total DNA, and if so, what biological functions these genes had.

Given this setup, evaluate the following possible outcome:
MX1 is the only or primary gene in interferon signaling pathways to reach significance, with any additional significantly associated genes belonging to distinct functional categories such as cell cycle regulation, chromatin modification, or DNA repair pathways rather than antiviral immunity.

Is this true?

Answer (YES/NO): NO